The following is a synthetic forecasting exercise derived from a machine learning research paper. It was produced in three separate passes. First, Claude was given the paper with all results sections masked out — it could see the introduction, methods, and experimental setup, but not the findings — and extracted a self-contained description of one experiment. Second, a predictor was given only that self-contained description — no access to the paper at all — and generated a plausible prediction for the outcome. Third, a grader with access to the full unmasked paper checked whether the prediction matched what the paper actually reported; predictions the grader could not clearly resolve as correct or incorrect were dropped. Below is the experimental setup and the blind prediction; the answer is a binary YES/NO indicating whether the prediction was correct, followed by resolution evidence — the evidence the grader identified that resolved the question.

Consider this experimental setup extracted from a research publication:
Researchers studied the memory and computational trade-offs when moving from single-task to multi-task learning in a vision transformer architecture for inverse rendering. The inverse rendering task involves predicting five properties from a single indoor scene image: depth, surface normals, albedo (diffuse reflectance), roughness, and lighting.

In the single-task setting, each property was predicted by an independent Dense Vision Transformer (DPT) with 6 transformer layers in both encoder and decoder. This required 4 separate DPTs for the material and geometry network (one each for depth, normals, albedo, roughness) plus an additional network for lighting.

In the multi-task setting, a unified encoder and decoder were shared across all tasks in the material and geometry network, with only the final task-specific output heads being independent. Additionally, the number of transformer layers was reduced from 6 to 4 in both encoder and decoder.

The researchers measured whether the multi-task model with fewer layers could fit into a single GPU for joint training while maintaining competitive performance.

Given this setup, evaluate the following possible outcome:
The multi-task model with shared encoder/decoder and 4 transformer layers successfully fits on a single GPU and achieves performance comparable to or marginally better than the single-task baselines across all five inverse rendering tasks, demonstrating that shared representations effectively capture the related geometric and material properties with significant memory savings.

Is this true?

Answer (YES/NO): NO